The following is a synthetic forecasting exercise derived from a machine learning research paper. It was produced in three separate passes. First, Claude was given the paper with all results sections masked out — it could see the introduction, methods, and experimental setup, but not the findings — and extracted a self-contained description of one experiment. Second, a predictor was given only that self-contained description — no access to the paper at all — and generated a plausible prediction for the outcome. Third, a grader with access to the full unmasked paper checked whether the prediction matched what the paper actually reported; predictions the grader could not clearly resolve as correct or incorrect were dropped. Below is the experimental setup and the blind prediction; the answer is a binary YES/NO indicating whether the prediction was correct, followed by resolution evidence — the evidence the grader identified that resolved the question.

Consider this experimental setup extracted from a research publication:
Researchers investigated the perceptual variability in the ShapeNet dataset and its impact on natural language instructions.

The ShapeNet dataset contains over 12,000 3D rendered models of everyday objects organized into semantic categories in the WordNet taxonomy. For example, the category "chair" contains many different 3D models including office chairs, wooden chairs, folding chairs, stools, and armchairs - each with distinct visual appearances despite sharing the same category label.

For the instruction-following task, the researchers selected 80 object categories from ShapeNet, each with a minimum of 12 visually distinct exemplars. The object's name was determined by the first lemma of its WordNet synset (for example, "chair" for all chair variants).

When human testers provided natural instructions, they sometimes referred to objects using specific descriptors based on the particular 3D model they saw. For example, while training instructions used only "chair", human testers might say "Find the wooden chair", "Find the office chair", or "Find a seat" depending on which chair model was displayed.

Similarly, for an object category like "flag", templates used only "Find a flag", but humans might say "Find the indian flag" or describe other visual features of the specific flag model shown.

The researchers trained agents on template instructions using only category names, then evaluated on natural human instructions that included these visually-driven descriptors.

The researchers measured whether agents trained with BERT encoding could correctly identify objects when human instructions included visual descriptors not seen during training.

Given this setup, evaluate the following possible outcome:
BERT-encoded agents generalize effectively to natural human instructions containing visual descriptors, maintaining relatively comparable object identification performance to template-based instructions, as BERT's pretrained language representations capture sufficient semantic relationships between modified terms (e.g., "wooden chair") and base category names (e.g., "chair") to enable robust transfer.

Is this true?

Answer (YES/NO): YES